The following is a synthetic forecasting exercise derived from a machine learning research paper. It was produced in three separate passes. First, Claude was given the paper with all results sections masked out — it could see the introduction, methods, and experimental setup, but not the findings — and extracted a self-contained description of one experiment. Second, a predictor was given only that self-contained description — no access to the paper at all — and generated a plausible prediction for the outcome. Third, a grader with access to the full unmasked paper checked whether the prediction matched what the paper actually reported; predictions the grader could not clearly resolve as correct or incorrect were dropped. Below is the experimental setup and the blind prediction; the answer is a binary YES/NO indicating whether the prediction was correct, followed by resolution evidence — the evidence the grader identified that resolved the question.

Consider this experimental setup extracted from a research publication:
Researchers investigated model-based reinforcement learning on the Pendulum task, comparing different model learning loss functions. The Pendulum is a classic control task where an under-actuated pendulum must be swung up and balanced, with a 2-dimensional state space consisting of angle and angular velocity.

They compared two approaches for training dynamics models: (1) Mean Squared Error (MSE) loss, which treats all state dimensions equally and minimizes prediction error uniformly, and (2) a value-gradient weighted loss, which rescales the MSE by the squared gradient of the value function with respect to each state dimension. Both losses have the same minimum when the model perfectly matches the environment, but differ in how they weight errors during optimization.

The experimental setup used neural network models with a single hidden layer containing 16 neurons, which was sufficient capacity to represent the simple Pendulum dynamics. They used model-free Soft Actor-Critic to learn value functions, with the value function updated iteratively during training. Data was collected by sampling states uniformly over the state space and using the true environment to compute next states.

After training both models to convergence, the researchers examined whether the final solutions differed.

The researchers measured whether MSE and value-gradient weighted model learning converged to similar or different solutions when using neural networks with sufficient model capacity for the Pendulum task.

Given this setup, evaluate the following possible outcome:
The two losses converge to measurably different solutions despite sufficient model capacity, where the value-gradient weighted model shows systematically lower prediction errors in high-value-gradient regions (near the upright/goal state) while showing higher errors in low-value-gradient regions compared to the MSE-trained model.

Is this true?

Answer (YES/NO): NO